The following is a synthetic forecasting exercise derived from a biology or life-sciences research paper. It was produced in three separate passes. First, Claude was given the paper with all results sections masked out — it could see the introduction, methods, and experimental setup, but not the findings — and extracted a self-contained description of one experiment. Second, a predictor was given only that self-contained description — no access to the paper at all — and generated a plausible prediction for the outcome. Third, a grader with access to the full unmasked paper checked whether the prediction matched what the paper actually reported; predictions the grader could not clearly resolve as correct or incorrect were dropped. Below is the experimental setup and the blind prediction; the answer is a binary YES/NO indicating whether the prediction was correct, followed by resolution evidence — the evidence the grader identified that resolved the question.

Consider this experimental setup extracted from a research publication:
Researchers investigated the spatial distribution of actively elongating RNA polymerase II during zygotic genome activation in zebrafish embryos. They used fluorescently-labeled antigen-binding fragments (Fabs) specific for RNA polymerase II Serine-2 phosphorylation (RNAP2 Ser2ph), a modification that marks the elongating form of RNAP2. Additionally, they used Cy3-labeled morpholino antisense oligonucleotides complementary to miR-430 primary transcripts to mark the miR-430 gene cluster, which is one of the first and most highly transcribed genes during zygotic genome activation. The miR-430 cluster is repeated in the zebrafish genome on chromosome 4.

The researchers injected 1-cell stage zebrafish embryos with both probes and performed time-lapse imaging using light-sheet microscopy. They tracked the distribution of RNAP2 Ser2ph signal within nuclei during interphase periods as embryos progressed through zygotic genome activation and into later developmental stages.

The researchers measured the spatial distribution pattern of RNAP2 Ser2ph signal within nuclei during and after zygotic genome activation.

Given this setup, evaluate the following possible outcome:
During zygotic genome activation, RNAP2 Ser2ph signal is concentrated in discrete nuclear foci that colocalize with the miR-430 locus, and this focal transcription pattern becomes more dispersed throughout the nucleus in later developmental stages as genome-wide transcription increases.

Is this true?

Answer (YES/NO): YES